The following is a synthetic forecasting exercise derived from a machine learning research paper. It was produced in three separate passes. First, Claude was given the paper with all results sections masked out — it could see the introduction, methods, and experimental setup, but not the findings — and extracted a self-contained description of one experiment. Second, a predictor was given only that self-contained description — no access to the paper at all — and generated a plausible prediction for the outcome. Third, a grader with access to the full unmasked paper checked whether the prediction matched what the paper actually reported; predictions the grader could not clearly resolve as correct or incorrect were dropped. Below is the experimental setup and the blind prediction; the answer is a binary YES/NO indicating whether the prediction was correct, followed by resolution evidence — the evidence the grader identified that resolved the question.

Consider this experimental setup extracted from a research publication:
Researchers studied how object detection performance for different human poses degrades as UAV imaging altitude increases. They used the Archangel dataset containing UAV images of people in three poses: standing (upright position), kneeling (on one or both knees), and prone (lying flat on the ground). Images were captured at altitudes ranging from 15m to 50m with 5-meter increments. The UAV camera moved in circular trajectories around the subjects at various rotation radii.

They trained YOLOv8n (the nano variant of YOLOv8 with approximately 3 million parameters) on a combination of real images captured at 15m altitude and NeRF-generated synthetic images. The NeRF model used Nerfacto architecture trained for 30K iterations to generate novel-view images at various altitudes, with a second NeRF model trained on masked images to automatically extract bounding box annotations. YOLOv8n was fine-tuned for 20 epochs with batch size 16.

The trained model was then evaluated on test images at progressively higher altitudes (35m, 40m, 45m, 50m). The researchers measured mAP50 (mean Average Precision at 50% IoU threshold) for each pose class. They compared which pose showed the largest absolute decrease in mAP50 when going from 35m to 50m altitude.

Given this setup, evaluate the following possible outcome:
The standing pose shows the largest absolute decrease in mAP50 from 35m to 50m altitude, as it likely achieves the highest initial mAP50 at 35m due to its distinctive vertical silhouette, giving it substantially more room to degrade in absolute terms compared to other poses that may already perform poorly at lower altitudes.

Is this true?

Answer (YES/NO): NO